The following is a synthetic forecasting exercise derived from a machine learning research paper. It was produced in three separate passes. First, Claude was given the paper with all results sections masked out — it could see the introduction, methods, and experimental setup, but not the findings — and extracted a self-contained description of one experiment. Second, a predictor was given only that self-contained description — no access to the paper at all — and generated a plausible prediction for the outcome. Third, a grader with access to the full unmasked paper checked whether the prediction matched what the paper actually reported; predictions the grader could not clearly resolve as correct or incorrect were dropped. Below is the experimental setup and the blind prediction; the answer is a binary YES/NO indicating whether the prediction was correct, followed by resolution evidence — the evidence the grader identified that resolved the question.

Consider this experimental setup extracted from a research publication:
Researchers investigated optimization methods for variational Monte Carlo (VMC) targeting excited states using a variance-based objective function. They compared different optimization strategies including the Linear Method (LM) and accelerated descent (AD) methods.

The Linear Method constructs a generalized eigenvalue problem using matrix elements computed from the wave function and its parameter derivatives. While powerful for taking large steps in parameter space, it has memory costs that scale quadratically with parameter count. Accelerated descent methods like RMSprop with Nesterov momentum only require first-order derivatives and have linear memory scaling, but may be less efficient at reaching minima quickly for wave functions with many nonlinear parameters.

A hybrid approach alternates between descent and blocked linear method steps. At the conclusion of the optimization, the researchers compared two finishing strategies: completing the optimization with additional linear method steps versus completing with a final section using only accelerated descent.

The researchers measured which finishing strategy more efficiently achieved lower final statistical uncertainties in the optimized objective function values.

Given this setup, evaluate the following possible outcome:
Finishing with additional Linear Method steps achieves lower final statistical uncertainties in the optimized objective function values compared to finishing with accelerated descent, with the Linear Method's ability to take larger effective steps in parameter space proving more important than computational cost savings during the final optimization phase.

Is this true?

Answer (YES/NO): NO